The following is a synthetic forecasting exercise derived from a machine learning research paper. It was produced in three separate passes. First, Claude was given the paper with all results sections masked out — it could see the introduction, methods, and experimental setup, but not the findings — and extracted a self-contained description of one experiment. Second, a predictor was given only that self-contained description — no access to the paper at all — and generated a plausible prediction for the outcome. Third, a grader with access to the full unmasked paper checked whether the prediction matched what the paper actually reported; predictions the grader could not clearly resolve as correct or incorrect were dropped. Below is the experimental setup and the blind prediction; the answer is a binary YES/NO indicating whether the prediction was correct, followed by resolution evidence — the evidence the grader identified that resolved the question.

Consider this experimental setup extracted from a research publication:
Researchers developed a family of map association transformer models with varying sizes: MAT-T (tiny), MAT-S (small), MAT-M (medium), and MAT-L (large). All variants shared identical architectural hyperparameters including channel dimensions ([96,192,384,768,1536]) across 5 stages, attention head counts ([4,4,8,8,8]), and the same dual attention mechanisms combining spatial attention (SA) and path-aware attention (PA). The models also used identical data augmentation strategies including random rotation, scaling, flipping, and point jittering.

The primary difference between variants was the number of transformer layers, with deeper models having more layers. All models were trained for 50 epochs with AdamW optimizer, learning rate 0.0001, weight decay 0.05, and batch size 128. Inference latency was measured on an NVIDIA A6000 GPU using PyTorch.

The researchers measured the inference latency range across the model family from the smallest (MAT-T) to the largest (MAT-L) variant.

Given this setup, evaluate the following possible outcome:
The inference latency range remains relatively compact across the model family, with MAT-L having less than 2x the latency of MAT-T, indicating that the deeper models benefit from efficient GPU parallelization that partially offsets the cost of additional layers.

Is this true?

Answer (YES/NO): NO